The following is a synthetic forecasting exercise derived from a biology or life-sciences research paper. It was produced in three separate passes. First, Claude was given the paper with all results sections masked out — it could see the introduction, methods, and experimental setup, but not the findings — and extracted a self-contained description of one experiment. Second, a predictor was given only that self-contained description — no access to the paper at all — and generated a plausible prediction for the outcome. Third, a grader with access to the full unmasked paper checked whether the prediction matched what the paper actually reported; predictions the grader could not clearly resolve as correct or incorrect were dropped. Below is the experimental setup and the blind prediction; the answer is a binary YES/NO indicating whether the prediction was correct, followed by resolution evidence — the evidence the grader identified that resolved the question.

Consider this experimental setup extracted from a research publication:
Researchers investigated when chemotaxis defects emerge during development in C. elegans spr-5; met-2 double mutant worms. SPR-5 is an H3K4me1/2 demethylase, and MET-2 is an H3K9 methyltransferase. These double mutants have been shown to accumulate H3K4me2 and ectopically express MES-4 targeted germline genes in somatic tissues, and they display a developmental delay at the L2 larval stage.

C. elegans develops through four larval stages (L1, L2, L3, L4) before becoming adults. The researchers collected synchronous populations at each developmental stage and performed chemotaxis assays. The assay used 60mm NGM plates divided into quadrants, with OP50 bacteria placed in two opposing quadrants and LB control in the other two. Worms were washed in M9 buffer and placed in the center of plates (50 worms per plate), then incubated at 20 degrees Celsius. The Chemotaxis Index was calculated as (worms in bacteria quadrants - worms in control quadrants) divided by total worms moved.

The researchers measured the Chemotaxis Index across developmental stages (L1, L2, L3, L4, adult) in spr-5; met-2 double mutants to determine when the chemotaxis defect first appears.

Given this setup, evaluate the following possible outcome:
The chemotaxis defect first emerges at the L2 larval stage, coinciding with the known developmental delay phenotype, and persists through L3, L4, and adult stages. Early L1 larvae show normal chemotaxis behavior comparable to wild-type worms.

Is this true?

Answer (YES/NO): YES